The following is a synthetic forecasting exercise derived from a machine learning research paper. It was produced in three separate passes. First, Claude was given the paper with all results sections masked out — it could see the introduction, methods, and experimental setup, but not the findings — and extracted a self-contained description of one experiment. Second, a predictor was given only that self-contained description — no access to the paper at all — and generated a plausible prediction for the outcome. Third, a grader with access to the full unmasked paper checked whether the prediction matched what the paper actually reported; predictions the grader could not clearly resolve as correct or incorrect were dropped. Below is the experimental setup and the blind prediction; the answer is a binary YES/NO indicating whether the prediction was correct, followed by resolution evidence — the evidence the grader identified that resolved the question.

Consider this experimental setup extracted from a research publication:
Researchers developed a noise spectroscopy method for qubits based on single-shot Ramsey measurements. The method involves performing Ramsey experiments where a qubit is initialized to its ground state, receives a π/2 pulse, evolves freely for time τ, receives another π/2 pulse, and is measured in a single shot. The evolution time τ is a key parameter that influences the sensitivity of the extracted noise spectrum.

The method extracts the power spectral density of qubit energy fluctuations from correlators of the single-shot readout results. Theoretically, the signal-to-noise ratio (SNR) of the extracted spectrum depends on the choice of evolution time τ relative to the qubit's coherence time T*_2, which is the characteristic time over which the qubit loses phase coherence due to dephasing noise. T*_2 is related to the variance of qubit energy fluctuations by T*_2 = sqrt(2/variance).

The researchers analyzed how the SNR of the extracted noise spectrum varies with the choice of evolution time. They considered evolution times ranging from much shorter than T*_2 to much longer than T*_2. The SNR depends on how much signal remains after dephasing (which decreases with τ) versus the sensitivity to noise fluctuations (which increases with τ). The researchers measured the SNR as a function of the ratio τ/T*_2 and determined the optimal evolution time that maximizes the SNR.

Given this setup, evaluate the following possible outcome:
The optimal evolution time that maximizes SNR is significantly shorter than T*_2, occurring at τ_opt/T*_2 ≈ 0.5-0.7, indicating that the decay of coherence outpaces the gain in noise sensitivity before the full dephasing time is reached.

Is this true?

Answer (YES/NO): NO